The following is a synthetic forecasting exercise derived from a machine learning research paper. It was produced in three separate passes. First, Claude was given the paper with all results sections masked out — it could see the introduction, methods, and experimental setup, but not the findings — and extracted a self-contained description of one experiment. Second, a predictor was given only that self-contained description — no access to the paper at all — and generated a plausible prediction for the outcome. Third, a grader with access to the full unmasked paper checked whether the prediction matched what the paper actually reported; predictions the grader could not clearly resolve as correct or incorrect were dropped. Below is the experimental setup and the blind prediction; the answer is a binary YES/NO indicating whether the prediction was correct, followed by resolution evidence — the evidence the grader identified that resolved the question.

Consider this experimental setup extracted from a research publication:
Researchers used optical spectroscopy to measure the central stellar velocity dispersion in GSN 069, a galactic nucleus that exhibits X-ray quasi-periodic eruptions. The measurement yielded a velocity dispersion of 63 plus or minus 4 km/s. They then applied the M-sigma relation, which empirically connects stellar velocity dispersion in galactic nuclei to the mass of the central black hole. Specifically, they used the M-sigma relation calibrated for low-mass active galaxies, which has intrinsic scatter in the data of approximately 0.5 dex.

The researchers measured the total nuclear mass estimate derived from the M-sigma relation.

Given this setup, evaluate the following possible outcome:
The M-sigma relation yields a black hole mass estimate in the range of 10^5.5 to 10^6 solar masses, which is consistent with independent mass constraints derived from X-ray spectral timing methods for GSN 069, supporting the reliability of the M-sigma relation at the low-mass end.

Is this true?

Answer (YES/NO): NO